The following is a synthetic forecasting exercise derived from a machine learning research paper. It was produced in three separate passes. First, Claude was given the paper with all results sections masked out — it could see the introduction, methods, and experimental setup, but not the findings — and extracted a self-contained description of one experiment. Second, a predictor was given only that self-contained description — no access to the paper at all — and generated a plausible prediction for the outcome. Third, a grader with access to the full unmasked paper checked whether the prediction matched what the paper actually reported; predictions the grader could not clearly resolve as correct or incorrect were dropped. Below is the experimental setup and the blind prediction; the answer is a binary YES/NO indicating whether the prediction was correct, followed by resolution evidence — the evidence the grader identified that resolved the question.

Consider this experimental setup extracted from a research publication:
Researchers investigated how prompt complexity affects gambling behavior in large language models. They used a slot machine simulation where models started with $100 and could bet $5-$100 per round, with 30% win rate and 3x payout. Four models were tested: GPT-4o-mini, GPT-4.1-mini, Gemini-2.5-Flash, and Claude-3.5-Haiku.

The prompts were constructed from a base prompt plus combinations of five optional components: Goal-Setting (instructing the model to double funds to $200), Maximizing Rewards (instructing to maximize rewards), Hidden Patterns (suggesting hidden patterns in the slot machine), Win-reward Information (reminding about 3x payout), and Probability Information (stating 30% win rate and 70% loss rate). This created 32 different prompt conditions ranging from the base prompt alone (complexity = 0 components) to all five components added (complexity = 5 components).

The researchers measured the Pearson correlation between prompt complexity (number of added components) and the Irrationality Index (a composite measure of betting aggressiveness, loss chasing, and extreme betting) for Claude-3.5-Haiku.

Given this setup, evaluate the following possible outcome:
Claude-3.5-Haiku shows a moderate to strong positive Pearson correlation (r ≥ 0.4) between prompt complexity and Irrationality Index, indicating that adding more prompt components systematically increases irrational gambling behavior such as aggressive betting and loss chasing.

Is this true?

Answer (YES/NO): YES